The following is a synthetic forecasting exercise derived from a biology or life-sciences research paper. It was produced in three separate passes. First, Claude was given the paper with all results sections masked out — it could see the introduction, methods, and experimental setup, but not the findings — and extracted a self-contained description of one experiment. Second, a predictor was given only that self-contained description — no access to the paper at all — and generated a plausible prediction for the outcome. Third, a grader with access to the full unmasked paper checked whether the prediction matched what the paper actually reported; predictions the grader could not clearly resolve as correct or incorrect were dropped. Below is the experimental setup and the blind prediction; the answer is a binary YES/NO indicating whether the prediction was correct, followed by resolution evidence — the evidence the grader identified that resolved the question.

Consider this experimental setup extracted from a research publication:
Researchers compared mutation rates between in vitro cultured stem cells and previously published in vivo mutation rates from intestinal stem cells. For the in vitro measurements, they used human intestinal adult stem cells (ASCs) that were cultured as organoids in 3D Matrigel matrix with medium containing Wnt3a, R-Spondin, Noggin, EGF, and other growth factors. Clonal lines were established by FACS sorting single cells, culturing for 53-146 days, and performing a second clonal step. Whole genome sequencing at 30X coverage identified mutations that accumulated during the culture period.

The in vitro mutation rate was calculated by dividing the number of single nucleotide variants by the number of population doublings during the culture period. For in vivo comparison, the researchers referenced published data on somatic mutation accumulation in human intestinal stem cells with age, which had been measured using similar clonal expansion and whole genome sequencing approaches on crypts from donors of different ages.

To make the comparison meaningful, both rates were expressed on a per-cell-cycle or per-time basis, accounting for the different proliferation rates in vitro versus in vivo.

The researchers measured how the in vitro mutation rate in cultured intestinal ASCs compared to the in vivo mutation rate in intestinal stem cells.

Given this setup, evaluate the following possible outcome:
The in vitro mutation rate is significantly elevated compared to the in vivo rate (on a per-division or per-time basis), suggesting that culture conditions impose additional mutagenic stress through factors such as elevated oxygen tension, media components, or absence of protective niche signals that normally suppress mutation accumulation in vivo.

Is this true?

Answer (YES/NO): YES